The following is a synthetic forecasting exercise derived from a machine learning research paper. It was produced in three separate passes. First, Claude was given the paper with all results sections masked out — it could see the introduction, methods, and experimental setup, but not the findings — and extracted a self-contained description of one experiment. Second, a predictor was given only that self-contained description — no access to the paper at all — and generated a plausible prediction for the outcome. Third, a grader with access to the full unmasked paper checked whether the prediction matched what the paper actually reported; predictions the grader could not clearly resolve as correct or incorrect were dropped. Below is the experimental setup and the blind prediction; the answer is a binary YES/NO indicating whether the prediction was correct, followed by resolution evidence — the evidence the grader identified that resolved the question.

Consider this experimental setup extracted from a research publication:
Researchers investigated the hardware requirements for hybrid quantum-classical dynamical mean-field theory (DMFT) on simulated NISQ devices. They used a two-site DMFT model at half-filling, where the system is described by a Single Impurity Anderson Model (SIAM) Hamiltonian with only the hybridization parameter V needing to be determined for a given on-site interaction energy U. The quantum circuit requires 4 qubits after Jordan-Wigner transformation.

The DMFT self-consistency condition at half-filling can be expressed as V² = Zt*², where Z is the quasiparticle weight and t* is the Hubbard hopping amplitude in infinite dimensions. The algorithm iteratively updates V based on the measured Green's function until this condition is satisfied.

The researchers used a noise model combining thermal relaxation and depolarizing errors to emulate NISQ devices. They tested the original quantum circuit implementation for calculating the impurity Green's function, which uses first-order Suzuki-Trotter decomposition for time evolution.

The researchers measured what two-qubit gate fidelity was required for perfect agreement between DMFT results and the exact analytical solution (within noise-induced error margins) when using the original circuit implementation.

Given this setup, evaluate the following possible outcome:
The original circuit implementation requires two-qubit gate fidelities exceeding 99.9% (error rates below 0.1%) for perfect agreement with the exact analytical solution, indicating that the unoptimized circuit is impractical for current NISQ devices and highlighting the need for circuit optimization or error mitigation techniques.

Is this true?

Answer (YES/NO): NO